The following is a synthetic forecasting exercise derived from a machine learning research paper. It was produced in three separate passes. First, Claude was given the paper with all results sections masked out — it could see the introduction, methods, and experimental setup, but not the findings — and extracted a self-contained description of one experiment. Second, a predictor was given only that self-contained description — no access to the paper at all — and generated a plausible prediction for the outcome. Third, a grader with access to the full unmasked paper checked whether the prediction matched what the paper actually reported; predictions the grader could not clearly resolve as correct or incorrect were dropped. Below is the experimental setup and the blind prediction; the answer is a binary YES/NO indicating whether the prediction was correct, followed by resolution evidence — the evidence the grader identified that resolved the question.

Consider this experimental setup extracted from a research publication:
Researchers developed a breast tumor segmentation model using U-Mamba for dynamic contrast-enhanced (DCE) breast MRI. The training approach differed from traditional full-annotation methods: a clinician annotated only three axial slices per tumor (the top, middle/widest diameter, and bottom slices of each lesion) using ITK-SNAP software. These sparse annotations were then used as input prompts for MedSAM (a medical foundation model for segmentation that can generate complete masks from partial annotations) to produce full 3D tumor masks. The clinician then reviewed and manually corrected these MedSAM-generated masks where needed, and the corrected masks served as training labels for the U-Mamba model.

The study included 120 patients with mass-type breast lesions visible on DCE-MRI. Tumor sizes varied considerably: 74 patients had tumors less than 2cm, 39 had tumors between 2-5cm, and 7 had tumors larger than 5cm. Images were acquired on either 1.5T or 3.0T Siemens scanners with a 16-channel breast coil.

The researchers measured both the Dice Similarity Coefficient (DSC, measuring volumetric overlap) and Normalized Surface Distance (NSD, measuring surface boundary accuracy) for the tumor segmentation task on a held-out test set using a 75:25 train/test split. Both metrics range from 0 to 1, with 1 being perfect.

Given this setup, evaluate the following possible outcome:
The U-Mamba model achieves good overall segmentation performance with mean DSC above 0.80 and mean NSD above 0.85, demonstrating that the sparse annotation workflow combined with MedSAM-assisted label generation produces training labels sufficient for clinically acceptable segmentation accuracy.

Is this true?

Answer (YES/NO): YES